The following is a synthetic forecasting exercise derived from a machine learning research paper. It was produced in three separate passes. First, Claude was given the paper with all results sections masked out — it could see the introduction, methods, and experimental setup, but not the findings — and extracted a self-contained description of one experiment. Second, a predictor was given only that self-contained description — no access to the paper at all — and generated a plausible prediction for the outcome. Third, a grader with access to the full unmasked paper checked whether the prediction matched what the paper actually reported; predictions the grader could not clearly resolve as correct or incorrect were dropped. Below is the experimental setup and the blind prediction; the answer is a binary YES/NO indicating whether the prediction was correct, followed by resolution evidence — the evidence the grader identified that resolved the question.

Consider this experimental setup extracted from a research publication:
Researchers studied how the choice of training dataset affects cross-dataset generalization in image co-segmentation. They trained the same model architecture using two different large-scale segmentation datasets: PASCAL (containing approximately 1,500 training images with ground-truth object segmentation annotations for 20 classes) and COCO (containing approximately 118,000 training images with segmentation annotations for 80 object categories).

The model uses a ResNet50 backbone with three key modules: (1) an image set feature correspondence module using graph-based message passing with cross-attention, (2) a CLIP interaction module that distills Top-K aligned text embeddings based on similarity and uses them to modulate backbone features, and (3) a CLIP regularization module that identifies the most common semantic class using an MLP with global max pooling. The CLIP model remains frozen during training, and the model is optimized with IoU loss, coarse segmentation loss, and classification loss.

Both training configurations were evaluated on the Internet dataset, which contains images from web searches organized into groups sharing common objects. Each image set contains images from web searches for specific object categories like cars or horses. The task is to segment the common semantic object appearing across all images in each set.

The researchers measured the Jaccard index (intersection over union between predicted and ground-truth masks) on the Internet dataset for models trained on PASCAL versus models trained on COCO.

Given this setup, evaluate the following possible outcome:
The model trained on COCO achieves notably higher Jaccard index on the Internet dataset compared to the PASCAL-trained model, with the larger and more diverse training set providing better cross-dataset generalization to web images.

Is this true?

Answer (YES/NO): YES